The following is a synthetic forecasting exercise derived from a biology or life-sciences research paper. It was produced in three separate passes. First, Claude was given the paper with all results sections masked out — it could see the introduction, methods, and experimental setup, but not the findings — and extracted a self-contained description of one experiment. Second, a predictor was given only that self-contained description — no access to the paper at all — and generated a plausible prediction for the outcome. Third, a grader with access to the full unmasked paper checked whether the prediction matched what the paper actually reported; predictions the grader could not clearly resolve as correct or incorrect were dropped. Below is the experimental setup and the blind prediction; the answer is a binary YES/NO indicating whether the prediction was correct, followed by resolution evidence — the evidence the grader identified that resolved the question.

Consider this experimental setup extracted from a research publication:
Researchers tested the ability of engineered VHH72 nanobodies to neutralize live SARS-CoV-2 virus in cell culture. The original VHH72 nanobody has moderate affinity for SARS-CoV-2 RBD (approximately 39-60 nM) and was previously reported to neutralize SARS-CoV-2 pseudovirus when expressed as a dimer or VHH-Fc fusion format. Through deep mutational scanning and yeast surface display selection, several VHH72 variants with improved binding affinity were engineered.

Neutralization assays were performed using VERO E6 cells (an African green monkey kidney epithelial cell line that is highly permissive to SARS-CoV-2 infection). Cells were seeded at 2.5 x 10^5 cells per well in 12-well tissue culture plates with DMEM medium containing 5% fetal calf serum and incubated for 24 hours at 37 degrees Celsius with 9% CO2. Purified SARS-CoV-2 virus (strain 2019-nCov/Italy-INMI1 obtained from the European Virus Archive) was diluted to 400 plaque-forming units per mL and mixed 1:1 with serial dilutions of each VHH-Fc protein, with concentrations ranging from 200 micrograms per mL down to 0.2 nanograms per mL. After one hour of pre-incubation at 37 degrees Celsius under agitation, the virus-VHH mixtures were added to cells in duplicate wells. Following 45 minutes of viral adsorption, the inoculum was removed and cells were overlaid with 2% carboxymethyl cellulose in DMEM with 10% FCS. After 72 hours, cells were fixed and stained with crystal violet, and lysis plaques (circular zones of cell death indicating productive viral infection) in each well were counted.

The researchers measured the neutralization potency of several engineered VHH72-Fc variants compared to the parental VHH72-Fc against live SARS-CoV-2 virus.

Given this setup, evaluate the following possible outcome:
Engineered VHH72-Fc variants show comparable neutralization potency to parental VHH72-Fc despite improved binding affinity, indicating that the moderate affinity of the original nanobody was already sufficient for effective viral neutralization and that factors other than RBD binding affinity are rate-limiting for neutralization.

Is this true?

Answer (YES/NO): NO